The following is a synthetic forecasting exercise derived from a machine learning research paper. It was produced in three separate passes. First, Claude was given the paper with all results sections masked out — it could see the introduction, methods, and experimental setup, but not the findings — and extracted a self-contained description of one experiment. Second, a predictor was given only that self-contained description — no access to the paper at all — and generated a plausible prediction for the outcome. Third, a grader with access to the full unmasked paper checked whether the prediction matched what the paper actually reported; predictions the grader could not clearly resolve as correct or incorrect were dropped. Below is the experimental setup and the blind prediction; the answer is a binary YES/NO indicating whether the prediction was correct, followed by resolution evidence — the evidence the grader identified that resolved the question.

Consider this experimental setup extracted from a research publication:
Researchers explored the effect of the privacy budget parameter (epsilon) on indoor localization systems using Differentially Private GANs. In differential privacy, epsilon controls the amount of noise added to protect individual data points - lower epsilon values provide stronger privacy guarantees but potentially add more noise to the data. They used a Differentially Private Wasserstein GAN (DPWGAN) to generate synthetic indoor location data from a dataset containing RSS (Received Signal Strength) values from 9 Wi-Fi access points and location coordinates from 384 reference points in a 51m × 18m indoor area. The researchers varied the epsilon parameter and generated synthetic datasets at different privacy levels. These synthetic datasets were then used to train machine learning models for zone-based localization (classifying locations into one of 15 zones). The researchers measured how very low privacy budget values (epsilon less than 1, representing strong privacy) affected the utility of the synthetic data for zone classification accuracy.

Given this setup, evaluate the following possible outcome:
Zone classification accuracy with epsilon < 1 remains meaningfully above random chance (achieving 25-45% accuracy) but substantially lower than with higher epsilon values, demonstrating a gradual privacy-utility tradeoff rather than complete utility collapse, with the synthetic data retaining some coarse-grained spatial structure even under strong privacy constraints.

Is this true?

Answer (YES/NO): NO